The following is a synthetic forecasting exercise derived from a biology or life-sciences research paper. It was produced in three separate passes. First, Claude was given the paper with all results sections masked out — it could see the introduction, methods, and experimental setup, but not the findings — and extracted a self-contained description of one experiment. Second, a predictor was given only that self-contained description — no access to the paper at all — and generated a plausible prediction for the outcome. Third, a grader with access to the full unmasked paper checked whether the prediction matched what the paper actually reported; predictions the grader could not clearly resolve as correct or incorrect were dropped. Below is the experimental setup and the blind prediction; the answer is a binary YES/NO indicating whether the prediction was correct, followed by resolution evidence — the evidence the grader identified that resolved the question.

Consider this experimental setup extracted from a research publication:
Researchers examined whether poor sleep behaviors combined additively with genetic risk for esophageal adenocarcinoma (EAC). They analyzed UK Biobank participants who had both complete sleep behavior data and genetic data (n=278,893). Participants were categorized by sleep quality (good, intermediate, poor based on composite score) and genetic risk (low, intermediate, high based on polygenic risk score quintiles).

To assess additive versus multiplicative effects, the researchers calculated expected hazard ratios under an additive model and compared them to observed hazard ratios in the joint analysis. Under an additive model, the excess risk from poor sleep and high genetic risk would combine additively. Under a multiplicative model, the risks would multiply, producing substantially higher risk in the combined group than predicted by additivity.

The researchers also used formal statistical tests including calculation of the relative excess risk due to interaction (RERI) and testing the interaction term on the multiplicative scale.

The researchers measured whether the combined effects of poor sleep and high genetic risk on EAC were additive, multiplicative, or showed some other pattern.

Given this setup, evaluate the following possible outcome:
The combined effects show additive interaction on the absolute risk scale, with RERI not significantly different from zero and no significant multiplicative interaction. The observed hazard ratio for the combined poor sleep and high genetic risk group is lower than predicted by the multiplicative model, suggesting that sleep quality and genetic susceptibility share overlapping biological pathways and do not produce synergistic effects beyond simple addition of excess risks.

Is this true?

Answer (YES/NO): NO